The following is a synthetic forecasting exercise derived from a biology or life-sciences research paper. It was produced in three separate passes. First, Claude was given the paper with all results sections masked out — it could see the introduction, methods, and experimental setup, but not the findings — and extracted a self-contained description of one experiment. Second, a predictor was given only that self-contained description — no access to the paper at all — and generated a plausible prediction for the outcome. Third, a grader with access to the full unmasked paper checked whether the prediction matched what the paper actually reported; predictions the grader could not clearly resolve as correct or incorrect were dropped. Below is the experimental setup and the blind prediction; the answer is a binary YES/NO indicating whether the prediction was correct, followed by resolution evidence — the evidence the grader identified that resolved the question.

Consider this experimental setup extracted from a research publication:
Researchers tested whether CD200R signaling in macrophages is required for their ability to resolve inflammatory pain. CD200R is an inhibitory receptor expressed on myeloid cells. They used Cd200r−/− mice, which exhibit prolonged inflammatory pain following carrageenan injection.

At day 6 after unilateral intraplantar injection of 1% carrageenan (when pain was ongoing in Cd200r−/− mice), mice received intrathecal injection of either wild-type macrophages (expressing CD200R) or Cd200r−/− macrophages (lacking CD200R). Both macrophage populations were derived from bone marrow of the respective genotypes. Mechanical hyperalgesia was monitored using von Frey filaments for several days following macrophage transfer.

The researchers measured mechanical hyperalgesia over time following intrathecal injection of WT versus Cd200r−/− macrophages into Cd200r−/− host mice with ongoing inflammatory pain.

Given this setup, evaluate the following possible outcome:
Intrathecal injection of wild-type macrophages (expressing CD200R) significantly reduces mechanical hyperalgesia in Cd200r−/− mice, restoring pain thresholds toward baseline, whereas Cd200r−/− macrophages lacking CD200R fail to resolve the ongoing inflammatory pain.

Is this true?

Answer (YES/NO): YES